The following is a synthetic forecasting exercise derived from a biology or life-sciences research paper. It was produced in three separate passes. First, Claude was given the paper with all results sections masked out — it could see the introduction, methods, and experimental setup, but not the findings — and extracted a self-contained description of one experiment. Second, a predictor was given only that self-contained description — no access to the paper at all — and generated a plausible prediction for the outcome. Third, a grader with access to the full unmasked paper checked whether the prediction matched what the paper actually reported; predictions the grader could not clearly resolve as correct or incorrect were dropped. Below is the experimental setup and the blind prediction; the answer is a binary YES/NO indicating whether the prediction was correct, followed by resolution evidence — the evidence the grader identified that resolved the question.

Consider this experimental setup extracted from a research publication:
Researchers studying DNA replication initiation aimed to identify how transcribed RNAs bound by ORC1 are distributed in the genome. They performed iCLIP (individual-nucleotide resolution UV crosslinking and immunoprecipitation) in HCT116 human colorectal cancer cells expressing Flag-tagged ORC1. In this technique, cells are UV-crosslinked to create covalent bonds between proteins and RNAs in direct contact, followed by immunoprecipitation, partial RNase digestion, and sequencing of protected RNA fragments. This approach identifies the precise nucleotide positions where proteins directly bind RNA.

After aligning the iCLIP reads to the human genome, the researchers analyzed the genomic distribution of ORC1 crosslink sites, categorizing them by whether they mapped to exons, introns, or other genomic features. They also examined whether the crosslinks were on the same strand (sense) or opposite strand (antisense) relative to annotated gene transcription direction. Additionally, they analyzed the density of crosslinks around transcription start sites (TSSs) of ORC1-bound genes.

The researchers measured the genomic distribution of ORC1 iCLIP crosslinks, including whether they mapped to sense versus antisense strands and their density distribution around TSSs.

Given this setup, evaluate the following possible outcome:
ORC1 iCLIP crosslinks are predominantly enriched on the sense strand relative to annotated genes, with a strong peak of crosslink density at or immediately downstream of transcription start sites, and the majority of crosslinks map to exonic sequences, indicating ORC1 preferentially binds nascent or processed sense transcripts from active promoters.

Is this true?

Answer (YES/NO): NO